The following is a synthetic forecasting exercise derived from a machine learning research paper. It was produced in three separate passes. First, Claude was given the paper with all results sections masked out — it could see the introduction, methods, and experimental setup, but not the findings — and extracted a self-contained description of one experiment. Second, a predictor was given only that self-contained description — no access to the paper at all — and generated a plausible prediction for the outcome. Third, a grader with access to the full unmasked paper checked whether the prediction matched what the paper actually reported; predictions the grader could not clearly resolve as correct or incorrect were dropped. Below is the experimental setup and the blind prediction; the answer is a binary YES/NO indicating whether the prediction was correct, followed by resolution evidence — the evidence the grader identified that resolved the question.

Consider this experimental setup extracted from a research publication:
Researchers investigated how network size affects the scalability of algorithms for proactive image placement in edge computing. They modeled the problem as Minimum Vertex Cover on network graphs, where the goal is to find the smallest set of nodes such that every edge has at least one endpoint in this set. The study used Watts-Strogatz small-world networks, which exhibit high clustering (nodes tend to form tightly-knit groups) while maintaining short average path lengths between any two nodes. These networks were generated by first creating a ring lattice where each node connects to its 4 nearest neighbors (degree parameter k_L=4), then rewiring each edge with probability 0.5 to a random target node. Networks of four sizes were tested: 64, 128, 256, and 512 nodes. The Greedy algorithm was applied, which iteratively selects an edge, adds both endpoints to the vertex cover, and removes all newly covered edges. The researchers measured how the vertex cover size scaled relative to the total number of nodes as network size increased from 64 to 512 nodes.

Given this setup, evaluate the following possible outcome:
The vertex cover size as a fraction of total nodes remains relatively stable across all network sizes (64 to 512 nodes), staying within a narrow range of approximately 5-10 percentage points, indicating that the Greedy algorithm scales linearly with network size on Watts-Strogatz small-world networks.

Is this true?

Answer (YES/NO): YES